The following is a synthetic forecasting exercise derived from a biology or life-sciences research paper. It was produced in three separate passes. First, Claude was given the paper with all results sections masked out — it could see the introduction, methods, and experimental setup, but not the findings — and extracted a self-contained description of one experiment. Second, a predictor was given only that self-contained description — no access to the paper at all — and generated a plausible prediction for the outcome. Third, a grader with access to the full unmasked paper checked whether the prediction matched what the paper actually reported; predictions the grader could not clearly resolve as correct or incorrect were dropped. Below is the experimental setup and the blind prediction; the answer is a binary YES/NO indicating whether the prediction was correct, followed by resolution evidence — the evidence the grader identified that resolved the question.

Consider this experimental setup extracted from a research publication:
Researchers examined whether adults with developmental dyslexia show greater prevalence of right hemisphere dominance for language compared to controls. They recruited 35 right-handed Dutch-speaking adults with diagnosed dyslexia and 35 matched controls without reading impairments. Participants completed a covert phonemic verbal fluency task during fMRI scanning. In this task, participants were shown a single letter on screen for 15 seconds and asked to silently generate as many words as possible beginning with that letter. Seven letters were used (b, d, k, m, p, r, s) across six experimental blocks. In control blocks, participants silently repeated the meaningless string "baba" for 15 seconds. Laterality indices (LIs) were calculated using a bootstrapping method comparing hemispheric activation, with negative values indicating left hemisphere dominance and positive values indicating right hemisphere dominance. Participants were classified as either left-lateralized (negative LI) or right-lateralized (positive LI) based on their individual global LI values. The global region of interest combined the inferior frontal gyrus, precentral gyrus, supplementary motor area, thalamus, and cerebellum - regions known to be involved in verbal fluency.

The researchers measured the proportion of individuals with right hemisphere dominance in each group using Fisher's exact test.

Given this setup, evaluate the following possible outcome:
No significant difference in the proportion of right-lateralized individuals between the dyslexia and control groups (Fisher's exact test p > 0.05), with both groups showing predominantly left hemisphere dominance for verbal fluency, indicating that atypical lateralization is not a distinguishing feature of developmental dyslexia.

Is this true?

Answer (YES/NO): YES